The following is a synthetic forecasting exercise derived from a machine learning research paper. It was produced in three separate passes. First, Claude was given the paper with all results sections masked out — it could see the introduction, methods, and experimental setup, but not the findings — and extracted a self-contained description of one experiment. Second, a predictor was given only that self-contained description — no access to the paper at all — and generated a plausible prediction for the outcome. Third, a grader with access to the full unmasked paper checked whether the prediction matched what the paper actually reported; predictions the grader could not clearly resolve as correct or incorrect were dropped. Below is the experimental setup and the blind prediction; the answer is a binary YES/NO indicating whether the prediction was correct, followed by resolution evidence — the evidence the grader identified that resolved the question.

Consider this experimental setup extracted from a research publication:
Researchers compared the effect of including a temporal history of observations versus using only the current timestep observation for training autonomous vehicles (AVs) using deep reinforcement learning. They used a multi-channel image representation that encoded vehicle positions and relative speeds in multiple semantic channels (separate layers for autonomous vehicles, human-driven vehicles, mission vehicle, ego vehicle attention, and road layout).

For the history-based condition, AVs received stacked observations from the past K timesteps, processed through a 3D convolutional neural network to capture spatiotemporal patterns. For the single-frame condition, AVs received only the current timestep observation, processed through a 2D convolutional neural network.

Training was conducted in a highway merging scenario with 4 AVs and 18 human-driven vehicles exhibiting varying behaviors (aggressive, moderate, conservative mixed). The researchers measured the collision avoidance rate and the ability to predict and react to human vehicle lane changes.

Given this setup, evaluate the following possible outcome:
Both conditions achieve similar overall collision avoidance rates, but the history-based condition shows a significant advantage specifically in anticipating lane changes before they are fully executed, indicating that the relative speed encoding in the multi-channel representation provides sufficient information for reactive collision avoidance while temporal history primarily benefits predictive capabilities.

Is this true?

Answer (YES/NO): NO